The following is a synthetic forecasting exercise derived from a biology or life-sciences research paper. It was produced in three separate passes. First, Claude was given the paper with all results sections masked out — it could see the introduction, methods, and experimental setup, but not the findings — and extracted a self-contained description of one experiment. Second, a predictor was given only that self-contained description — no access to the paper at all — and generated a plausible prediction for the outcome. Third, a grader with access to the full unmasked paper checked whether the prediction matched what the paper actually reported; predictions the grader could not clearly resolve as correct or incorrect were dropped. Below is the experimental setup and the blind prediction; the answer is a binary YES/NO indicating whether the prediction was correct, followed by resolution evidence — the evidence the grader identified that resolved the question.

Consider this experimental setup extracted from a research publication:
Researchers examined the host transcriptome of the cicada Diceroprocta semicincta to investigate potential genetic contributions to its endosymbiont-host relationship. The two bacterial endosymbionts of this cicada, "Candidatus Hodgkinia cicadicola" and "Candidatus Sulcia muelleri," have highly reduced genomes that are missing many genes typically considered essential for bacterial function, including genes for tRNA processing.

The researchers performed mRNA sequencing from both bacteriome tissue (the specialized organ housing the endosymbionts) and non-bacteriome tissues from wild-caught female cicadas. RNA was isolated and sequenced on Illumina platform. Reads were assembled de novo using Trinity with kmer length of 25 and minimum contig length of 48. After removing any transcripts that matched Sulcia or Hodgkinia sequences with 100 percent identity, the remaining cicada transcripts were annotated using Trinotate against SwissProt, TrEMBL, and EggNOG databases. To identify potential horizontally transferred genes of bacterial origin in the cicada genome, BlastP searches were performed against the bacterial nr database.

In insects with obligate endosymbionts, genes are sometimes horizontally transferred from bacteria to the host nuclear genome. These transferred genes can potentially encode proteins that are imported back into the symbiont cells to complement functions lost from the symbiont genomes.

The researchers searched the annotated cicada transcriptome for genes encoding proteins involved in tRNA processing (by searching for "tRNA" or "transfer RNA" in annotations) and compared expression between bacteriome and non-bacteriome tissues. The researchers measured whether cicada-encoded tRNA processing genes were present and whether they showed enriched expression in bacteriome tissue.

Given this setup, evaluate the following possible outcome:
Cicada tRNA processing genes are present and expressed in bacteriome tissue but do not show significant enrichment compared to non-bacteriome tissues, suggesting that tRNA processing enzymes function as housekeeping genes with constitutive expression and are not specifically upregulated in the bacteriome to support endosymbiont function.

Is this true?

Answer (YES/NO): NO